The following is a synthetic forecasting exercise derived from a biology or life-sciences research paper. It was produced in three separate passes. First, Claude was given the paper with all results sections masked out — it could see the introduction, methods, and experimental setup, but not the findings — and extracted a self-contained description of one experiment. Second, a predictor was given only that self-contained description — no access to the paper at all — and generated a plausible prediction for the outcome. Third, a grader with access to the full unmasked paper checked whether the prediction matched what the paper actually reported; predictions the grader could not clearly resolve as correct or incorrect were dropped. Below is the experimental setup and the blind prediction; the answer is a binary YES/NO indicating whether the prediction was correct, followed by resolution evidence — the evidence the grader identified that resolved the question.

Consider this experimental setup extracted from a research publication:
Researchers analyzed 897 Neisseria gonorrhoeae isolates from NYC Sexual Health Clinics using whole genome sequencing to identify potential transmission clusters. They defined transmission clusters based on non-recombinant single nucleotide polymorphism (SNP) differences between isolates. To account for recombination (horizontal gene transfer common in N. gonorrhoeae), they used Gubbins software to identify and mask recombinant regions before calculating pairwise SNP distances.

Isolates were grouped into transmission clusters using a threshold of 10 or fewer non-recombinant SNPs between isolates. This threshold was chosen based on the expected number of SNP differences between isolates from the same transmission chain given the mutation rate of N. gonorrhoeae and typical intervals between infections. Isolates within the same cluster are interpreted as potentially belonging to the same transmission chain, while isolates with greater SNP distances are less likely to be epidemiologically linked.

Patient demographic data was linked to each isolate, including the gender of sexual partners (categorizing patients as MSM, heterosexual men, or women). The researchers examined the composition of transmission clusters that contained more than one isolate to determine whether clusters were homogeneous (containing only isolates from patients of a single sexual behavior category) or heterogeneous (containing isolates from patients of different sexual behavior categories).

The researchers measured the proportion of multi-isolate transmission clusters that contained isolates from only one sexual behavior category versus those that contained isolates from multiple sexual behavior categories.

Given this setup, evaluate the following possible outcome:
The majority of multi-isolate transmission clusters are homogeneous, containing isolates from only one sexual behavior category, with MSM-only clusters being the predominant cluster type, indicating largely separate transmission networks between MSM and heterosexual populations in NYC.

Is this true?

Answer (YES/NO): NO